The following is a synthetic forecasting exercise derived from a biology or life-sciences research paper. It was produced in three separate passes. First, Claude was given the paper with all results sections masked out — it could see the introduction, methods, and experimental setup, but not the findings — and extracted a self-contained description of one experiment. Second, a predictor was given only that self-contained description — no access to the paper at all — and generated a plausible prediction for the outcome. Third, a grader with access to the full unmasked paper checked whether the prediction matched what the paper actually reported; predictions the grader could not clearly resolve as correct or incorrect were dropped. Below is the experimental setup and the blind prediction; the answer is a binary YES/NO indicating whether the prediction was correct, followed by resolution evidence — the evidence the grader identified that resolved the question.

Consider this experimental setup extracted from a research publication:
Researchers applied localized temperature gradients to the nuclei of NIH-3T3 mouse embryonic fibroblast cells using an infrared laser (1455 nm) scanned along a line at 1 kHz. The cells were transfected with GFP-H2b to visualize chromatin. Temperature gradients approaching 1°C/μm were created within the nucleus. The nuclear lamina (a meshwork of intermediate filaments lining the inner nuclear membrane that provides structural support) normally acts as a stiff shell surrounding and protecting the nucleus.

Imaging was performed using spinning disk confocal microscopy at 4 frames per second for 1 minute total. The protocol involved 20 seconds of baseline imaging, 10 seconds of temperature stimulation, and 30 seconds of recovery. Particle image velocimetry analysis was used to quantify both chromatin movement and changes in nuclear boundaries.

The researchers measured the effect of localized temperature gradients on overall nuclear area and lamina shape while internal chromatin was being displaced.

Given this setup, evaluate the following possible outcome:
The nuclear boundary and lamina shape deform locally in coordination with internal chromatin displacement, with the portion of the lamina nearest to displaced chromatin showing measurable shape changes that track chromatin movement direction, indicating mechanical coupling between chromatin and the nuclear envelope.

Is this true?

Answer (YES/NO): NO